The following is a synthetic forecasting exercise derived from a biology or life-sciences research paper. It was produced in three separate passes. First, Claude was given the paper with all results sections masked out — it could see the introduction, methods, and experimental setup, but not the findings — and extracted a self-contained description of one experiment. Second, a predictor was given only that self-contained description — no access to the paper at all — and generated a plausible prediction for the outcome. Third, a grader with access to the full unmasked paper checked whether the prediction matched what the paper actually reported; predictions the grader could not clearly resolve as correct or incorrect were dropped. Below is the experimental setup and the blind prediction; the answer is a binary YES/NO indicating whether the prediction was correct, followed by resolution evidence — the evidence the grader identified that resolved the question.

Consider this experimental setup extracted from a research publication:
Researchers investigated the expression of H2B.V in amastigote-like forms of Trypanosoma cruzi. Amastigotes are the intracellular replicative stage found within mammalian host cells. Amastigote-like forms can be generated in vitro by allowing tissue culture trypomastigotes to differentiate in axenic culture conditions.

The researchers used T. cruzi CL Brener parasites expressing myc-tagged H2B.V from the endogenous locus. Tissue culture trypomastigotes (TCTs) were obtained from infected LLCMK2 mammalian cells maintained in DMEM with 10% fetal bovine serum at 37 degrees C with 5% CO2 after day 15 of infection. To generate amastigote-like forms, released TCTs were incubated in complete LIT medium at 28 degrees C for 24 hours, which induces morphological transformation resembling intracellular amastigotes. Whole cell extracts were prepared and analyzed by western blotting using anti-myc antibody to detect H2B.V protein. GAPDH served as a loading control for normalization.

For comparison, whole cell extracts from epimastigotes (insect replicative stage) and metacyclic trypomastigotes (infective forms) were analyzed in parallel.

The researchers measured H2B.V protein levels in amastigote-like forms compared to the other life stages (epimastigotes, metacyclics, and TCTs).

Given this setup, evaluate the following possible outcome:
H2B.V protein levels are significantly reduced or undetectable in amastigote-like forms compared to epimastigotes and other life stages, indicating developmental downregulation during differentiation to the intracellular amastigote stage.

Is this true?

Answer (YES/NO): NO